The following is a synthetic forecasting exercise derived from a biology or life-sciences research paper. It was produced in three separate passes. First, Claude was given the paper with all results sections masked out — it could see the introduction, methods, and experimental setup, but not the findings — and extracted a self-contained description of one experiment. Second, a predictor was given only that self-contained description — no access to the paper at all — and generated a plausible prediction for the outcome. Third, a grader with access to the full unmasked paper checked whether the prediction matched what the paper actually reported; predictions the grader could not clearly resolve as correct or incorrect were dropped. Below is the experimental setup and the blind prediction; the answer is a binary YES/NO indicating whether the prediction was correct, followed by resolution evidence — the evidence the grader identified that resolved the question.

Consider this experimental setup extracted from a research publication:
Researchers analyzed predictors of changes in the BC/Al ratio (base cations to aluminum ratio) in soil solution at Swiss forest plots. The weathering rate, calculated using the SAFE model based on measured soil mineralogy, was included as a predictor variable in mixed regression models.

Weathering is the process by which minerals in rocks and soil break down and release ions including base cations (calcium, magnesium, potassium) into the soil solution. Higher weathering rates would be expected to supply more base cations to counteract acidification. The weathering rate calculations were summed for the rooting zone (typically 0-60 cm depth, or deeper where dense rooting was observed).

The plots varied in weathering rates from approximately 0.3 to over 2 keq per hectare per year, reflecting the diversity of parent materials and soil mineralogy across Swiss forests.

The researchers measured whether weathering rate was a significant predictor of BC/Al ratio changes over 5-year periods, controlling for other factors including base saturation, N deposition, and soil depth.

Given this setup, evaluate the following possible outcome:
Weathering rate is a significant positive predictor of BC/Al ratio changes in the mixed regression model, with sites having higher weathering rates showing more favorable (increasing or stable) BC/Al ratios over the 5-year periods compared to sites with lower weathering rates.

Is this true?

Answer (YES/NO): NO